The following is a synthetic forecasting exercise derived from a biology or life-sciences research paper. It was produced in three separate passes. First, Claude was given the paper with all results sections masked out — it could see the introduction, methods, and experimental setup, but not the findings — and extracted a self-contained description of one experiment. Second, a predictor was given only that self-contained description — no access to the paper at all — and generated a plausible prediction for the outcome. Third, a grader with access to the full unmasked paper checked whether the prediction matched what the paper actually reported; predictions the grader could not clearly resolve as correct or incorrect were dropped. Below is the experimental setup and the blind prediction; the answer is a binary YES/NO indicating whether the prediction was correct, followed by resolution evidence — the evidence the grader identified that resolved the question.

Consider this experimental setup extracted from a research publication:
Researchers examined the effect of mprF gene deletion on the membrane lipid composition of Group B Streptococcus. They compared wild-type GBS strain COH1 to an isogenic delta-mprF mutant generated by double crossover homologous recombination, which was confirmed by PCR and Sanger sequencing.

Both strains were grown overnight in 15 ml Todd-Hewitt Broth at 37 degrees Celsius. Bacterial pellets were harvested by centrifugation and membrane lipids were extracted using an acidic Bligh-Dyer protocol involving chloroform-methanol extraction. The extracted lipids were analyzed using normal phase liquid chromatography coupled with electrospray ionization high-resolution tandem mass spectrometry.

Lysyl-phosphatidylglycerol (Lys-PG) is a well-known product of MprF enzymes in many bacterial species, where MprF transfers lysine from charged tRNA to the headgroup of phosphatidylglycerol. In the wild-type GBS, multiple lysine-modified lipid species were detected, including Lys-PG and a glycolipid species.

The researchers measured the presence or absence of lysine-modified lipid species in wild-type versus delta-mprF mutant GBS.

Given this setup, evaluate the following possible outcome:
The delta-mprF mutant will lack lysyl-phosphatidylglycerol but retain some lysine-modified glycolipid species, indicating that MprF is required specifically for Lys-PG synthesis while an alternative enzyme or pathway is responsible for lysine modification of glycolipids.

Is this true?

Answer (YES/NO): NO